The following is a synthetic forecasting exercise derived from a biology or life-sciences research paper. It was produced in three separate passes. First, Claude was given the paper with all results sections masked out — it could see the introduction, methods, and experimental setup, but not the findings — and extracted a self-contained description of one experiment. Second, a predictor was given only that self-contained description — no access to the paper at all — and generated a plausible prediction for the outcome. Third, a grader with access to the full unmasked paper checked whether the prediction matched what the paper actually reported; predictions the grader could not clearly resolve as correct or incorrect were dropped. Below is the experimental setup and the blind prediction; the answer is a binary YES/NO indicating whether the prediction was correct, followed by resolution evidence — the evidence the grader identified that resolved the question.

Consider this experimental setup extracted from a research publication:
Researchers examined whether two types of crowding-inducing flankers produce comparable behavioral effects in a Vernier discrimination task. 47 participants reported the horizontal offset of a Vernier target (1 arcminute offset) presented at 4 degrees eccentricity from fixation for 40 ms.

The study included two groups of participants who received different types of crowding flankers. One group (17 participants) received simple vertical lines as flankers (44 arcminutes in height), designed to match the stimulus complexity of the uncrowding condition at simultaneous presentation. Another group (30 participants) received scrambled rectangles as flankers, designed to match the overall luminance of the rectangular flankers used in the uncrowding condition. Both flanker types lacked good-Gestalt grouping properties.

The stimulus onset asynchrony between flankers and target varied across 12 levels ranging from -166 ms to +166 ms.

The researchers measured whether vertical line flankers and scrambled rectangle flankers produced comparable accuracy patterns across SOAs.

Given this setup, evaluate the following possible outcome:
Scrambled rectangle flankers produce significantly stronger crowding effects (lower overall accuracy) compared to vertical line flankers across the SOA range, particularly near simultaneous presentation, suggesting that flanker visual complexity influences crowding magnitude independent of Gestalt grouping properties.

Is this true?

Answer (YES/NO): NO